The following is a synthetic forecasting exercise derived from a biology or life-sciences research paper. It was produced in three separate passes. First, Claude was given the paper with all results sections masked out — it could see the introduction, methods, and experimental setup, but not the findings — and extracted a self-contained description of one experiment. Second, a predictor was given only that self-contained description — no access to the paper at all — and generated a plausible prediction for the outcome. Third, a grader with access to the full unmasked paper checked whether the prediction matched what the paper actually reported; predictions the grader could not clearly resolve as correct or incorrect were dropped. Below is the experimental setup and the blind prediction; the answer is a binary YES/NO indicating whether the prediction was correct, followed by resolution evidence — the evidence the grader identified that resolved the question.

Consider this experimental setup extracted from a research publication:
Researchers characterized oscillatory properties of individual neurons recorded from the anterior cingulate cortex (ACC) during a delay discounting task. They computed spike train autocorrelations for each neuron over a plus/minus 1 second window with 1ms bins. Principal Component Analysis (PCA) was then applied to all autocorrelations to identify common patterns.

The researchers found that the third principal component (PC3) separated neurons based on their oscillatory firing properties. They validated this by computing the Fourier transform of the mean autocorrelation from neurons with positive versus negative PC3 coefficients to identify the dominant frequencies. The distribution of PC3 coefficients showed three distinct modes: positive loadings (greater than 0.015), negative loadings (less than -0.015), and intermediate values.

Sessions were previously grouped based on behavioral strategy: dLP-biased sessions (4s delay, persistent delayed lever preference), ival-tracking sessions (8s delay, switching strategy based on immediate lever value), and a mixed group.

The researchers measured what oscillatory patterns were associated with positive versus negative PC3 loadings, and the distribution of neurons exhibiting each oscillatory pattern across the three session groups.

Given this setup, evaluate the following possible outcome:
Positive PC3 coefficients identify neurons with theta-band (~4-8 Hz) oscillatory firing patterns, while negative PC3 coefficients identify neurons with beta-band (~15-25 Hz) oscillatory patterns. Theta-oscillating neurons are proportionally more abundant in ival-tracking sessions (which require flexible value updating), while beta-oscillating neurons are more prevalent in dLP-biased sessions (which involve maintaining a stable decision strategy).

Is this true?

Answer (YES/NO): NO